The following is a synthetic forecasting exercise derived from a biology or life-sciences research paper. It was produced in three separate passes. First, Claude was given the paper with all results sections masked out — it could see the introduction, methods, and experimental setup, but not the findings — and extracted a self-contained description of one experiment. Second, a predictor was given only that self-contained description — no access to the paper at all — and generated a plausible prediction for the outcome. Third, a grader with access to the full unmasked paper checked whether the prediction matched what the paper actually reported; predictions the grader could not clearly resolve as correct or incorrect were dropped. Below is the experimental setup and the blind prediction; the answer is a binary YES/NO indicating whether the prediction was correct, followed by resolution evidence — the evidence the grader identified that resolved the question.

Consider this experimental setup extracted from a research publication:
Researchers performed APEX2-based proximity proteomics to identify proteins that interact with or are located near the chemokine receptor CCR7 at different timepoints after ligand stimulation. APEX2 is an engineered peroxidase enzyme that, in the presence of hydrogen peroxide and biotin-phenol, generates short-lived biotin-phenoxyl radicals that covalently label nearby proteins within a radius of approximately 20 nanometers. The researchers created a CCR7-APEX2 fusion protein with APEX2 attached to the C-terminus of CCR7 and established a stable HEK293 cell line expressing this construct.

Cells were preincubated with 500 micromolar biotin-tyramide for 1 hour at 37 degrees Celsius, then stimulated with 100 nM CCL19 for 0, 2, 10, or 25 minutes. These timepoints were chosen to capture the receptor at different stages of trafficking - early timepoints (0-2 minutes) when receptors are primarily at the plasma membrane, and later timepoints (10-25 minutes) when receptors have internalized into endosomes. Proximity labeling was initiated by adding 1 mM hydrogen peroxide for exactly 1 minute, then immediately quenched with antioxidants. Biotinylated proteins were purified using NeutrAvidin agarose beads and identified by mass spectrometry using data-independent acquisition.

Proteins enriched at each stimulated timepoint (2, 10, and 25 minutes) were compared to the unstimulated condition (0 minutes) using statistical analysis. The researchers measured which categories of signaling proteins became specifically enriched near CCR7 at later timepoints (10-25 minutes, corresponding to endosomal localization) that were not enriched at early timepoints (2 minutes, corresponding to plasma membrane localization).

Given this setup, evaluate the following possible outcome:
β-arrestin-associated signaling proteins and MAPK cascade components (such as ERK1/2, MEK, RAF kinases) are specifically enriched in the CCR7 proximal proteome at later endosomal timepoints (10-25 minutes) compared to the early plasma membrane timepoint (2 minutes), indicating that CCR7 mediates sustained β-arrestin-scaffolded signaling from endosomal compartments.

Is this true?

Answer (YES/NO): NO